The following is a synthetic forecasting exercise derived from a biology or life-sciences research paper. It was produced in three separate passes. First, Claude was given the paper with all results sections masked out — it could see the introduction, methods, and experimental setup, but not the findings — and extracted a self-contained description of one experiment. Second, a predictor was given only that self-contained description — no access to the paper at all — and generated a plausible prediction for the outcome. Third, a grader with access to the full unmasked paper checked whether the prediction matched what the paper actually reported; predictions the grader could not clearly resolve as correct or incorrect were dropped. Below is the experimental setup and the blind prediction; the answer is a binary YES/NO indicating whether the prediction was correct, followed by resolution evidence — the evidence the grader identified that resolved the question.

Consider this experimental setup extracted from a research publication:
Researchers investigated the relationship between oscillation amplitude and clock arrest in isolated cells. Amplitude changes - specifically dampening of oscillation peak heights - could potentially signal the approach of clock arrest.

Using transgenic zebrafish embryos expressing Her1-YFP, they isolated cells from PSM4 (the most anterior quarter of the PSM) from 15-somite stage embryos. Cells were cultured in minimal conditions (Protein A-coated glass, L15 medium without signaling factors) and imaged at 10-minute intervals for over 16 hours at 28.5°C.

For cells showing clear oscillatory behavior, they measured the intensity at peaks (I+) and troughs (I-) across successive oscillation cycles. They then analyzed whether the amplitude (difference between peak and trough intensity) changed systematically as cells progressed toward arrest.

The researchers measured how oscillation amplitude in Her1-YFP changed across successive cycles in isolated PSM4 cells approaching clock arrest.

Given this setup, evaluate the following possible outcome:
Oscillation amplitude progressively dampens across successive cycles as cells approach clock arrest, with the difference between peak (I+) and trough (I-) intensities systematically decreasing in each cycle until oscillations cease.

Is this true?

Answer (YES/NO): NO